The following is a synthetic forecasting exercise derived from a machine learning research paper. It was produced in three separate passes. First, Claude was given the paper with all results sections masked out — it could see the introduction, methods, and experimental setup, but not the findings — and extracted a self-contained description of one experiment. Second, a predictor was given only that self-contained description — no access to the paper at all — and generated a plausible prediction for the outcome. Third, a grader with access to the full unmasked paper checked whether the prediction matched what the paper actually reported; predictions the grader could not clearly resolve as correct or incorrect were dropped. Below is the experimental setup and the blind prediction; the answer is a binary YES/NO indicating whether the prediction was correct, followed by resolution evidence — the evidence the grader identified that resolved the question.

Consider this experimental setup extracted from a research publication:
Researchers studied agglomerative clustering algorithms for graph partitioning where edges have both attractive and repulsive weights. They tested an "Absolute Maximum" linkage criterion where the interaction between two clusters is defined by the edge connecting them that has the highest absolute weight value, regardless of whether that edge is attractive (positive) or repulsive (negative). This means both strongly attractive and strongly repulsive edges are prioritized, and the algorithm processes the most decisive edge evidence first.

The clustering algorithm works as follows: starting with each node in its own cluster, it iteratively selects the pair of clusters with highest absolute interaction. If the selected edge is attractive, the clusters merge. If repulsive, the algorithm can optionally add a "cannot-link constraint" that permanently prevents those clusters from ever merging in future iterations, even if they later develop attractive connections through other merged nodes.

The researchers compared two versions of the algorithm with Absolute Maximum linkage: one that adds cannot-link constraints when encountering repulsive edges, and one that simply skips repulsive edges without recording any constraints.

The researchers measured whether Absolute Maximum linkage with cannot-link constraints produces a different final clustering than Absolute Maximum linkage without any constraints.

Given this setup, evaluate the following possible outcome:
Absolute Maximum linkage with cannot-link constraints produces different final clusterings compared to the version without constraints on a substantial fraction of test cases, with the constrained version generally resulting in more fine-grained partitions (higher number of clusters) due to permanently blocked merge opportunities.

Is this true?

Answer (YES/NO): NO